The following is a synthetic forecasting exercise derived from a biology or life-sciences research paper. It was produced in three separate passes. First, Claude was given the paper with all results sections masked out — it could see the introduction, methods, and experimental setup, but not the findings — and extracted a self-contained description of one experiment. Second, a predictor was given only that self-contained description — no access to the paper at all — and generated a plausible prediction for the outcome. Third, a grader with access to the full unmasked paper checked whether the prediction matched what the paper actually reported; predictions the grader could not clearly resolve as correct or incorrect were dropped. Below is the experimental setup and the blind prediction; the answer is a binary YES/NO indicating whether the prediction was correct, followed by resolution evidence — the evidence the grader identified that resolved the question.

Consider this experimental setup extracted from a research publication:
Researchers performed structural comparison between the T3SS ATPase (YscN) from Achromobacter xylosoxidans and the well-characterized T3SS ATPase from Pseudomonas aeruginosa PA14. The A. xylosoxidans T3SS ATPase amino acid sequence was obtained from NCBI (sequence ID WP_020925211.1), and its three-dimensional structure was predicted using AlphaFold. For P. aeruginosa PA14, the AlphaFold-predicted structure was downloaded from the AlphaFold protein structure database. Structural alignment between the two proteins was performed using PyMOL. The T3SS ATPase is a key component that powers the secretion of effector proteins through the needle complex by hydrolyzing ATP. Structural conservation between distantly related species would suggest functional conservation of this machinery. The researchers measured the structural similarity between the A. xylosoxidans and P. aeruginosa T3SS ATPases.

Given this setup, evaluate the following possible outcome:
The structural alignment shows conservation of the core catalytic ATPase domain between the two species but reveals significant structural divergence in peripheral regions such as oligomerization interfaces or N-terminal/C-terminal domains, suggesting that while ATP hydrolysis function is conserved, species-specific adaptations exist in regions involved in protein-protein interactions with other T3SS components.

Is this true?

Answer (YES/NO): NO